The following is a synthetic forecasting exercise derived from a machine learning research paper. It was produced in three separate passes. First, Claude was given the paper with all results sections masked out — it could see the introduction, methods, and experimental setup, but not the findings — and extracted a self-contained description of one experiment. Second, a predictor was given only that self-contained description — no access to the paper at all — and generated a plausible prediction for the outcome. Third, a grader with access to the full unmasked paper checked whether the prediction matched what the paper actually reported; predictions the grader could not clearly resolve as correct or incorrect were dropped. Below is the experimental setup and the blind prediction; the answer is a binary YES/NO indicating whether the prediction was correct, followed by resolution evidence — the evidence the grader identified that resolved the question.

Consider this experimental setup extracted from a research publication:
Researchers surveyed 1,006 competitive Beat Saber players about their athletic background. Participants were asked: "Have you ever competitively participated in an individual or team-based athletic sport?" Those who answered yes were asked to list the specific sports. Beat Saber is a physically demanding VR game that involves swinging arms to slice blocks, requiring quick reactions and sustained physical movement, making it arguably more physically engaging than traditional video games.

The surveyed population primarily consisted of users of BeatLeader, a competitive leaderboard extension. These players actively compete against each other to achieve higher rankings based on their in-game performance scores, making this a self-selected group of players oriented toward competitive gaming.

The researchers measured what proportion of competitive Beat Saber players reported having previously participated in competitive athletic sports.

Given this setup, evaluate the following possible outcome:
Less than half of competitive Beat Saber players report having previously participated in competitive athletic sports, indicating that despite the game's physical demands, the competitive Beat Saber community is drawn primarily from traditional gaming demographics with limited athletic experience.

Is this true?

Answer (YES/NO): YES